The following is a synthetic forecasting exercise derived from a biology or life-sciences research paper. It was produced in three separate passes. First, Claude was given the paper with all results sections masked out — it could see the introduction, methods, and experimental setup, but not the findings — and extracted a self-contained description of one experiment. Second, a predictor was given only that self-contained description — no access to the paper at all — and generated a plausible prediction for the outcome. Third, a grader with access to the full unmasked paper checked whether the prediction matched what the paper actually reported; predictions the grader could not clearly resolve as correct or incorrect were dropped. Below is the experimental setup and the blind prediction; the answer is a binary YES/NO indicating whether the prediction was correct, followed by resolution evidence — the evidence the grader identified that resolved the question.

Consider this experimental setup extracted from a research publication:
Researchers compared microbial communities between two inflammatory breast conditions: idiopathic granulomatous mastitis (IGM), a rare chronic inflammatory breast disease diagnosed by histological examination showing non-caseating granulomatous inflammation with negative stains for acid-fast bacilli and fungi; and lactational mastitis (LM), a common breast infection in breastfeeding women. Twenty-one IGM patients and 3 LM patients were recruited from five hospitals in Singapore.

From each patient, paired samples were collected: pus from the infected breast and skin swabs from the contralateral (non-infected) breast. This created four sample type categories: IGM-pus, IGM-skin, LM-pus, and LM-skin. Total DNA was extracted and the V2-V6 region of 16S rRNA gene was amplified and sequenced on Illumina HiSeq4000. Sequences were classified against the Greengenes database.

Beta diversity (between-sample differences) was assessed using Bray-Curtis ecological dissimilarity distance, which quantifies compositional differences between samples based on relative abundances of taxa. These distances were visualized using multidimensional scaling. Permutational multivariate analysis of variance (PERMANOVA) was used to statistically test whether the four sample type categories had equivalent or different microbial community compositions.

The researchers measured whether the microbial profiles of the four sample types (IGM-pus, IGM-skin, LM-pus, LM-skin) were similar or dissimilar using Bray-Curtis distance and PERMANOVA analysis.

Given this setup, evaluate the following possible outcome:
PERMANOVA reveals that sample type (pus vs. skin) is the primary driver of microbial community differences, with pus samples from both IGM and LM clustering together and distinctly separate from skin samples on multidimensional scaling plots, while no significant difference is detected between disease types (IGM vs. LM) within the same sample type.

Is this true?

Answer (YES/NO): NO